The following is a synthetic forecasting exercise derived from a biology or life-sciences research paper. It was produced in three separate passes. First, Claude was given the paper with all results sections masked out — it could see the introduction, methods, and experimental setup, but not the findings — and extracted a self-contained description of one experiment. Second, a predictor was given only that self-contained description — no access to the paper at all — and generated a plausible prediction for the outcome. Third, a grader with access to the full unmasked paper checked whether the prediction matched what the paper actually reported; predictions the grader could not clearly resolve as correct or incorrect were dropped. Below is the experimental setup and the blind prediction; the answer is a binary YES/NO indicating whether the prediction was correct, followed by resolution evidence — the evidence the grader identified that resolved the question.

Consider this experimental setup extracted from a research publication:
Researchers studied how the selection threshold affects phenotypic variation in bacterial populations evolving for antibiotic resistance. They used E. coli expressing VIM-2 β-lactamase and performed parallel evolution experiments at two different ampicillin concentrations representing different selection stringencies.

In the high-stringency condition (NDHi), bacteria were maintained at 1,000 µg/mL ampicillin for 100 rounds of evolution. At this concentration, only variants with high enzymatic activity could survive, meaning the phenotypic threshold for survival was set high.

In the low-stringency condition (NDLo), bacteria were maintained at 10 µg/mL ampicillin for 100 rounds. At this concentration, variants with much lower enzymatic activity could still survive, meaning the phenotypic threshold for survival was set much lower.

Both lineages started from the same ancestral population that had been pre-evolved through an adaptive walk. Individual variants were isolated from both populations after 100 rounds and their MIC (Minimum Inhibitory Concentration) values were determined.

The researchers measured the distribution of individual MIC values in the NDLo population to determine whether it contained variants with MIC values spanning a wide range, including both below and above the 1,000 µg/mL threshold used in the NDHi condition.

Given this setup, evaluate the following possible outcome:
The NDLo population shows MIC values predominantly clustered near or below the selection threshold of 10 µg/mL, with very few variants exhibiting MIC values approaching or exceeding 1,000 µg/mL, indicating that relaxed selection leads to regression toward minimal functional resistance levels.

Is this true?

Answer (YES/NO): NO